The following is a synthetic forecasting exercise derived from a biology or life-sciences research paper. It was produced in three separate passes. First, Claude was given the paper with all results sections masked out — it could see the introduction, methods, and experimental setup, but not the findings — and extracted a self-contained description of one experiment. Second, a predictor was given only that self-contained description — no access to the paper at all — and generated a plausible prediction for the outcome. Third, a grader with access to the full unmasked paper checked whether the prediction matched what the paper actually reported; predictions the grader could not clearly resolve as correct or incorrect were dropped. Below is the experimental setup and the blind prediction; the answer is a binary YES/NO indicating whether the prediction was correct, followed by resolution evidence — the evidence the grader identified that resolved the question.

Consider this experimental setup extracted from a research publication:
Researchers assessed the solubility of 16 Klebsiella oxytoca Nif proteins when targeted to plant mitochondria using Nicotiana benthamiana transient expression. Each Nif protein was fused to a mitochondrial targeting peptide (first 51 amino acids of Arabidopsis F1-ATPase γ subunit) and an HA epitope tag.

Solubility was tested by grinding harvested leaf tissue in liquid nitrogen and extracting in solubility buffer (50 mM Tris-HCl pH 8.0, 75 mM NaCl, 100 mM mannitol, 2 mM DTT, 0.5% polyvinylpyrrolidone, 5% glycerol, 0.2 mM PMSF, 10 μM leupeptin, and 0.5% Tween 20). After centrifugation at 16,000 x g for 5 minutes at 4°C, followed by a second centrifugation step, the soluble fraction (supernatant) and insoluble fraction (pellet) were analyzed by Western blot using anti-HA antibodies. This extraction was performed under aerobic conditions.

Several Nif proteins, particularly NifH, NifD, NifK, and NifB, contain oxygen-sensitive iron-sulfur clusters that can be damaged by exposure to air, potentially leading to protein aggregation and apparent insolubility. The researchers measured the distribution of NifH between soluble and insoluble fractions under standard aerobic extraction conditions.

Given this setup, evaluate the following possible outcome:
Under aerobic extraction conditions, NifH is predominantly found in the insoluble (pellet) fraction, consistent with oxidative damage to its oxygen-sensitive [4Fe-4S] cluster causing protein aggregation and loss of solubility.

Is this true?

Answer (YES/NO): YES